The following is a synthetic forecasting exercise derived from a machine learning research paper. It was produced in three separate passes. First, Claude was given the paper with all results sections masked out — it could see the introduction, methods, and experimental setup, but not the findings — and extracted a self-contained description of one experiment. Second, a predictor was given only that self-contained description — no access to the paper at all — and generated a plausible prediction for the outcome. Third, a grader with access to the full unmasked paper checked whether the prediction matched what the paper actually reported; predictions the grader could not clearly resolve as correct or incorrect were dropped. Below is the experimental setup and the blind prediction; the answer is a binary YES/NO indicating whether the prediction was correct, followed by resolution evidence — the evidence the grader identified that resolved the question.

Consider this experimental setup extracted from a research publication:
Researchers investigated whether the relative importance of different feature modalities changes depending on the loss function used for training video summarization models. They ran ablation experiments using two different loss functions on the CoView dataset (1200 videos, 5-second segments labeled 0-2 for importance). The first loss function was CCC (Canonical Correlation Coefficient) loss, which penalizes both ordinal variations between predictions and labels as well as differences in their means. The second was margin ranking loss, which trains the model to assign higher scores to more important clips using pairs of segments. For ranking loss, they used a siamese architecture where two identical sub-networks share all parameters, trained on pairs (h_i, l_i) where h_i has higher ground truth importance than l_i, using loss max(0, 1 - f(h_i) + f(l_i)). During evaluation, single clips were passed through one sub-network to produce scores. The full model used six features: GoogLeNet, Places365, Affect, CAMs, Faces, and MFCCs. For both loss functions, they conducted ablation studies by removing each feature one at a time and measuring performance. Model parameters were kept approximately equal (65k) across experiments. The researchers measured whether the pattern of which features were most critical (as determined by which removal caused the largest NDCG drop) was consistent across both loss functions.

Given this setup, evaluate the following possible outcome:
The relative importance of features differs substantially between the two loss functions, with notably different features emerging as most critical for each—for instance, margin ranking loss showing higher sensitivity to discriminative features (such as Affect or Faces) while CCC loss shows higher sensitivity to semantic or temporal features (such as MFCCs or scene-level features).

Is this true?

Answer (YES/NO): NO